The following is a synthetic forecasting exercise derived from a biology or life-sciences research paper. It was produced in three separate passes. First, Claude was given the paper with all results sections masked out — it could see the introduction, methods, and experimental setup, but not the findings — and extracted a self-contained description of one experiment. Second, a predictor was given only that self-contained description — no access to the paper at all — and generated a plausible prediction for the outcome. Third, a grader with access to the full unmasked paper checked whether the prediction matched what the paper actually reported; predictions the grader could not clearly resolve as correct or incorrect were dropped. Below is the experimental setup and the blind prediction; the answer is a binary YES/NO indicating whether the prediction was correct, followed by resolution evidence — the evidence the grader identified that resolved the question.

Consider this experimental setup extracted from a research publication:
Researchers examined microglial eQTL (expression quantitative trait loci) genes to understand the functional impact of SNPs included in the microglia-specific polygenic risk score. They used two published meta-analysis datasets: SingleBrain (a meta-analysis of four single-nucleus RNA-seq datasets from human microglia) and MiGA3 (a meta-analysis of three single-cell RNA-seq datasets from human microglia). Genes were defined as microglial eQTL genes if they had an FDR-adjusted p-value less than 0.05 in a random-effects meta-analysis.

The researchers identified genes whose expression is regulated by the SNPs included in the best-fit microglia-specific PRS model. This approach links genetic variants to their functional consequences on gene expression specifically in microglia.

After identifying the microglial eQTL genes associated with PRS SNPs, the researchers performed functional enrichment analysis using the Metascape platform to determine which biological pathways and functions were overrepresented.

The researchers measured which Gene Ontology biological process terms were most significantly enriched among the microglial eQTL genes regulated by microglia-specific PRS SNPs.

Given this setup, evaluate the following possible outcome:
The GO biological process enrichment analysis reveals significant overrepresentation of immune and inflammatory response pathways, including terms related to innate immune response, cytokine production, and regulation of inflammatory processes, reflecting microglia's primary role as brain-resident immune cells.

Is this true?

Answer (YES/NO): NO